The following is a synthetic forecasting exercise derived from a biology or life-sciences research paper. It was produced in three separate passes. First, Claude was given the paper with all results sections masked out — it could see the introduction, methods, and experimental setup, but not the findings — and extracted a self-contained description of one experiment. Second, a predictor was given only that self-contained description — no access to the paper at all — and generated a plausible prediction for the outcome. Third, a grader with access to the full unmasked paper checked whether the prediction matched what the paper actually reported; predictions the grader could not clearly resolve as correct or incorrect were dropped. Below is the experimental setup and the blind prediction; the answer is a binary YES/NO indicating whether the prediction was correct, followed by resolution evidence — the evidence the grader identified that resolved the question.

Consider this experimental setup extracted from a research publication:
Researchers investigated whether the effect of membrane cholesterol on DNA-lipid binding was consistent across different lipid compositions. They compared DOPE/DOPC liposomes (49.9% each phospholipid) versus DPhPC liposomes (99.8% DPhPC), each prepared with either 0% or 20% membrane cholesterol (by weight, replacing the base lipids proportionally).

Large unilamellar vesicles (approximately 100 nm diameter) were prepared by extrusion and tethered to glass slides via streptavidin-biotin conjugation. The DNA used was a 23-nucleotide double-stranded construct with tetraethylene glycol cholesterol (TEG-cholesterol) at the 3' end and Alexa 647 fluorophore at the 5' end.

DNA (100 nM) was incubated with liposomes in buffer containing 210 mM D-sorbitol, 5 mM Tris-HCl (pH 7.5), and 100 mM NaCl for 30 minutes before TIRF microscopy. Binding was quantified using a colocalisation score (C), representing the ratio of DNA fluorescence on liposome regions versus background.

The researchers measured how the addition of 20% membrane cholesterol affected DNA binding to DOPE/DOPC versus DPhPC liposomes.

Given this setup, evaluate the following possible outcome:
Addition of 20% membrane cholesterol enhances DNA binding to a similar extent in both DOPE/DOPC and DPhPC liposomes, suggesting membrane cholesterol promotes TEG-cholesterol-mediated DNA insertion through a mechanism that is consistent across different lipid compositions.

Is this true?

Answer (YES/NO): NO